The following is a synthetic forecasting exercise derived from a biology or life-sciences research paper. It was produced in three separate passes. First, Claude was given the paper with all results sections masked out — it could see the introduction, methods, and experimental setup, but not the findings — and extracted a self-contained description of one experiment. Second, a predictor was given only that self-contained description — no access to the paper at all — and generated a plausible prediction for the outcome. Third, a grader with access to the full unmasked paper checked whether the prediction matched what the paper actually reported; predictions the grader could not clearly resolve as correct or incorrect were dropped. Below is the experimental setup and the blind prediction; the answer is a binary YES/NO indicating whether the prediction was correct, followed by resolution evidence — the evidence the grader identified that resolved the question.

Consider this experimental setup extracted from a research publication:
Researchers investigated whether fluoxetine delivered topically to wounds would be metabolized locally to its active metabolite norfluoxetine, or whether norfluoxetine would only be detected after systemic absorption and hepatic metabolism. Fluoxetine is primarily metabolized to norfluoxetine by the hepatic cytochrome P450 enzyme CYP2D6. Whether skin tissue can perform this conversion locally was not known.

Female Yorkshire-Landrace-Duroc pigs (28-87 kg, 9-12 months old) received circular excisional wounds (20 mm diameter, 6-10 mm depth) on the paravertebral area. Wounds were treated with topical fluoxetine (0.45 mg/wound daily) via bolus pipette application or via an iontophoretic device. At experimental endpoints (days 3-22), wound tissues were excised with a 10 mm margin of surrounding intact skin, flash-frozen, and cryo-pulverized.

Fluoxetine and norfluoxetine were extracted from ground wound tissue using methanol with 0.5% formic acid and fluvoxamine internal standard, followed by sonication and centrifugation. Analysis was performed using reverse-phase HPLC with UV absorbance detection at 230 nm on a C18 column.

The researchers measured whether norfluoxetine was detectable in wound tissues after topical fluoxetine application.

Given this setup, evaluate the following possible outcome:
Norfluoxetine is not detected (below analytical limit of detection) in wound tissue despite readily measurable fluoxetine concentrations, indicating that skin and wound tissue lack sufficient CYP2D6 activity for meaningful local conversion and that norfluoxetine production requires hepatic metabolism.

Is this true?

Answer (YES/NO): YES